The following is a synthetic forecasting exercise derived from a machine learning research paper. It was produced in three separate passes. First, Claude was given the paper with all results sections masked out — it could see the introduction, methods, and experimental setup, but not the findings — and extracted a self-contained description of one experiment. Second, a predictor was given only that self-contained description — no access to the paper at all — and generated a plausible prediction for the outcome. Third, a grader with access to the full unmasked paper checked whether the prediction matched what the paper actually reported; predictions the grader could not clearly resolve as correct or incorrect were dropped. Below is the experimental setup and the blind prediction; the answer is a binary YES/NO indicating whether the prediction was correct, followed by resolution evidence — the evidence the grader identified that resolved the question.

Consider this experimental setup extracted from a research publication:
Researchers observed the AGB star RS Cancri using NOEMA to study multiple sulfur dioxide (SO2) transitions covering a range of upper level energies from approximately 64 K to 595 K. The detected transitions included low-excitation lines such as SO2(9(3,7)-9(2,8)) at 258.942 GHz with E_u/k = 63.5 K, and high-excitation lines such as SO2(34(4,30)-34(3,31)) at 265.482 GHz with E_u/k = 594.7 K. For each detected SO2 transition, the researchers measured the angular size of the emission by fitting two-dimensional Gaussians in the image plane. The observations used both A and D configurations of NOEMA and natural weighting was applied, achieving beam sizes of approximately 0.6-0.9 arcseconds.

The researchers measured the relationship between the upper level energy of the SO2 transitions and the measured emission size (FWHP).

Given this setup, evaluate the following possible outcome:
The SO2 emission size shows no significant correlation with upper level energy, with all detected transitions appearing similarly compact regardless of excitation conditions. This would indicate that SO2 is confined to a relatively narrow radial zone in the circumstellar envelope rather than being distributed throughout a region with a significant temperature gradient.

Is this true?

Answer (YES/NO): NO